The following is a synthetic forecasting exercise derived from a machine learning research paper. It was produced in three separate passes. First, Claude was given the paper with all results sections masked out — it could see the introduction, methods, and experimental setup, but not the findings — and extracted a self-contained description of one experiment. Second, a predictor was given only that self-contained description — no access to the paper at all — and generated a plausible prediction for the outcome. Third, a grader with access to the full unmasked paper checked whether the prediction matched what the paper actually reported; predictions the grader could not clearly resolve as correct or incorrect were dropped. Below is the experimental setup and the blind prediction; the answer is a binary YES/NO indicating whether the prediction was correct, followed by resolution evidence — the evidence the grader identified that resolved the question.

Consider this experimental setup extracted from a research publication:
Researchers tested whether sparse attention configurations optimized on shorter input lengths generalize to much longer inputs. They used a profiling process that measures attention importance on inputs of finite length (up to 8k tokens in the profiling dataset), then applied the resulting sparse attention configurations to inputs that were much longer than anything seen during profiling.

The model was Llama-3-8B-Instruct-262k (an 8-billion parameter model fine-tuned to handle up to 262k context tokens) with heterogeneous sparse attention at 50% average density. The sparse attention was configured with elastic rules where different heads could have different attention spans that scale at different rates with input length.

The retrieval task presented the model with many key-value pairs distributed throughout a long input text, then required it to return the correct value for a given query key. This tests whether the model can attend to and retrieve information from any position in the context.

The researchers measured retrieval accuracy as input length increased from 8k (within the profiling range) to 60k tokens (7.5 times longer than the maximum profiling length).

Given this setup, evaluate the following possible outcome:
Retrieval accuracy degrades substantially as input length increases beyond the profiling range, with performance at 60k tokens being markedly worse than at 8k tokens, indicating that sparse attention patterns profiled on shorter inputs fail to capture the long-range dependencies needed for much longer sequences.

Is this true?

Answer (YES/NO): NO